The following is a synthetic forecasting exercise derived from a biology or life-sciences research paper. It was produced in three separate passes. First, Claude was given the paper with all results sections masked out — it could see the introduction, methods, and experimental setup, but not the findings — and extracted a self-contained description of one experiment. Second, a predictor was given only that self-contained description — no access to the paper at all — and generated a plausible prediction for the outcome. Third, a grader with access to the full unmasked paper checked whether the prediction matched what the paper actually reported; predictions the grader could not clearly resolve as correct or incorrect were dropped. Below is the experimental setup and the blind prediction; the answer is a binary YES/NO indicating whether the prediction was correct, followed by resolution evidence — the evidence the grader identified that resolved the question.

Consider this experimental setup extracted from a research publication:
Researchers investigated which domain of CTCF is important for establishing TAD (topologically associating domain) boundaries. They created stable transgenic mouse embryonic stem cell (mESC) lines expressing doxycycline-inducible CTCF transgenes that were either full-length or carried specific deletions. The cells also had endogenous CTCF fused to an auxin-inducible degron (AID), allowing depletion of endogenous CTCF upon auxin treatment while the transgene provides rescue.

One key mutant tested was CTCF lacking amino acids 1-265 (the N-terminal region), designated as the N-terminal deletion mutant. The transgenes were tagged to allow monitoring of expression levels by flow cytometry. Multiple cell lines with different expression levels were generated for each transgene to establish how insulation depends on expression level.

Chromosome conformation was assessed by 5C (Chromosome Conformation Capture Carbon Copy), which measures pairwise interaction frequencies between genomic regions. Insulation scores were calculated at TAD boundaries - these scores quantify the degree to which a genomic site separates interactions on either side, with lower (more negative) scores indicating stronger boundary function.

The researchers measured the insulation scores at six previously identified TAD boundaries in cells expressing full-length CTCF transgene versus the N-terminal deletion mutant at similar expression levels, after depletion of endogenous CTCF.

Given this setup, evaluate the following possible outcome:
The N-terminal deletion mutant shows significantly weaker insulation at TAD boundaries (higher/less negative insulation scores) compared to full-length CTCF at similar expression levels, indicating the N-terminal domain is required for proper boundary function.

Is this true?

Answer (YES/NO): YES